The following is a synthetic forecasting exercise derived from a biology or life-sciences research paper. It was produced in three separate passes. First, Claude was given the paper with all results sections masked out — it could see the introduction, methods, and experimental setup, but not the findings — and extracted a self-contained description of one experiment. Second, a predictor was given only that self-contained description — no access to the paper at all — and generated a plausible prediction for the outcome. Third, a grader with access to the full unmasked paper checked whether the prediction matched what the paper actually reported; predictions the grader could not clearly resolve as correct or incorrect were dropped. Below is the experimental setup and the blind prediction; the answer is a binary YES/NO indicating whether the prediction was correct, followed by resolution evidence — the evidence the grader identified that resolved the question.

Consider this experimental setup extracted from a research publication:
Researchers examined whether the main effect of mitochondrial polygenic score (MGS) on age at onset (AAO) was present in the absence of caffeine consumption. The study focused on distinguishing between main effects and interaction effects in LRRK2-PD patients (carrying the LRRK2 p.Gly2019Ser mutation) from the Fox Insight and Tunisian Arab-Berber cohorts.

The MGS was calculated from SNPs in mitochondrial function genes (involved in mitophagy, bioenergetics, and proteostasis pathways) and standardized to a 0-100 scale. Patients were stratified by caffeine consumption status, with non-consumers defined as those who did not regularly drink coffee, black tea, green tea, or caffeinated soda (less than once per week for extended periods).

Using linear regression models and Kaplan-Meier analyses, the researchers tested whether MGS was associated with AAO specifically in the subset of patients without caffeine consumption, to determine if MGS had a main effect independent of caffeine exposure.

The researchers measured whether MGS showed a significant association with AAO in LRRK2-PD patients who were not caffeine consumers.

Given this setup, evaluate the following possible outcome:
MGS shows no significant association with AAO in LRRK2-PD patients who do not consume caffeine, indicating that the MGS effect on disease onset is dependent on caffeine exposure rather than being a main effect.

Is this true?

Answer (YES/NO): YES